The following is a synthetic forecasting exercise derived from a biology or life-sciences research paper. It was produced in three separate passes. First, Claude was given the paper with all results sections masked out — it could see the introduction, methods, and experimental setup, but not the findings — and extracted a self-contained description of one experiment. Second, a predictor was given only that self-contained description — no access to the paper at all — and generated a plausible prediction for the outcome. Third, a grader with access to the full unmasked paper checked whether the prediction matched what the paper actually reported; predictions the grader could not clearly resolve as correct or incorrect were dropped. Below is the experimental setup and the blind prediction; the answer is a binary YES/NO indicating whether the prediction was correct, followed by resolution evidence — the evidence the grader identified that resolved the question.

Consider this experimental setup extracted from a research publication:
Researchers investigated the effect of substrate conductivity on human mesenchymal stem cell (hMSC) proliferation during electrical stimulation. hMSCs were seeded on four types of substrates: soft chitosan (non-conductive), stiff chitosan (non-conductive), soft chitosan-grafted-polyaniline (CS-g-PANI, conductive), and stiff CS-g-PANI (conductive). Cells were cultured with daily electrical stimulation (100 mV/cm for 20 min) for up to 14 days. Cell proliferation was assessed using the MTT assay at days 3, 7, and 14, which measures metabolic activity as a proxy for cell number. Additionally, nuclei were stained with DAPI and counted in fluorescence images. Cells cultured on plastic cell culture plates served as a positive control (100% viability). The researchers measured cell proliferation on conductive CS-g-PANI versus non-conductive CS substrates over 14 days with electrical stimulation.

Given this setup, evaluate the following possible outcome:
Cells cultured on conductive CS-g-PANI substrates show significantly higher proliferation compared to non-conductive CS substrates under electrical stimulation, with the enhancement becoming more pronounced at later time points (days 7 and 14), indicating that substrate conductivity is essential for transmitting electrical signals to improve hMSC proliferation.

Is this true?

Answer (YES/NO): NO